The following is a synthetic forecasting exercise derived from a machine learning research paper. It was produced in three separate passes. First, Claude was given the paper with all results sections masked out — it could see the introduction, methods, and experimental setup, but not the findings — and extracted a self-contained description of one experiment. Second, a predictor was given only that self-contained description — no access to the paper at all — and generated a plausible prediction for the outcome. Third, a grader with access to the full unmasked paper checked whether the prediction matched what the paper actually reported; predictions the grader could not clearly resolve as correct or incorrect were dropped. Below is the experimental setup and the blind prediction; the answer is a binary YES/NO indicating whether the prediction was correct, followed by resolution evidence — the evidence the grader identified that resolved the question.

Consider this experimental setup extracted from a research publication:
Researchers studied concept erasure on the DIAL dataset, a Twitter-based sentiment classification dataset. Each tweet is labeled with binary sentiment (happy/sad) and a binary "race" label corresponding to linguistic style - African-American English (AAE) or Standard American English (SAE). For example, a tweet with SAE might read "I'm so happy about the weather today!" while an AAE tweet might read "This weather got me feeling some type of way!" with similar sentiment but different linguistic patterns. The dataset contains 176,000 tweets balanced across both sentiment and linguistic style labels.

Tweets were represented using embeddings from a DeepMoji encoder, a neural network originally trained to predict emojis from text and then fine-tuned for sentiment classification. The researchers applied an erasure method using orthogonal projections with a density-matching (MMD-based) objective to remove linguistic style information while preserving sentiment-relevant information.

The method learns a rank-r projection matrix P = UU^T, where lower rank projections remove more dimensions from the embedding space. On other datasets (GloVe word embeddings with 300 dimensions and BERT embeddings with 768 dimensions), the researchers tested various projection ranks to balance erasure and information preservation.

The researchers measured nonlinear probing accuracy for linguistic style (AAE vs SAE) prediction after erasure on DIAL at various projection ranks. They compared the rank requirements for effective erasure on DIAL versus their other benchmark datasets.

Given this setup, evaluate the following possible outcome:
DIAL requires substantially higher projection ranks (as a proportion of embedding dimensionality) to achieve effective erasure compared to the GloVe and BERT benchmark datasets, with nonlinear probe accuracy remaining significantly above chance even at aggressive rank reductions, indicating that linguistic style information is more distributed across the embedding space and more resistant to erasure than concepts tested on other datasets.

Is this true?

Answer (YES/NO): NO